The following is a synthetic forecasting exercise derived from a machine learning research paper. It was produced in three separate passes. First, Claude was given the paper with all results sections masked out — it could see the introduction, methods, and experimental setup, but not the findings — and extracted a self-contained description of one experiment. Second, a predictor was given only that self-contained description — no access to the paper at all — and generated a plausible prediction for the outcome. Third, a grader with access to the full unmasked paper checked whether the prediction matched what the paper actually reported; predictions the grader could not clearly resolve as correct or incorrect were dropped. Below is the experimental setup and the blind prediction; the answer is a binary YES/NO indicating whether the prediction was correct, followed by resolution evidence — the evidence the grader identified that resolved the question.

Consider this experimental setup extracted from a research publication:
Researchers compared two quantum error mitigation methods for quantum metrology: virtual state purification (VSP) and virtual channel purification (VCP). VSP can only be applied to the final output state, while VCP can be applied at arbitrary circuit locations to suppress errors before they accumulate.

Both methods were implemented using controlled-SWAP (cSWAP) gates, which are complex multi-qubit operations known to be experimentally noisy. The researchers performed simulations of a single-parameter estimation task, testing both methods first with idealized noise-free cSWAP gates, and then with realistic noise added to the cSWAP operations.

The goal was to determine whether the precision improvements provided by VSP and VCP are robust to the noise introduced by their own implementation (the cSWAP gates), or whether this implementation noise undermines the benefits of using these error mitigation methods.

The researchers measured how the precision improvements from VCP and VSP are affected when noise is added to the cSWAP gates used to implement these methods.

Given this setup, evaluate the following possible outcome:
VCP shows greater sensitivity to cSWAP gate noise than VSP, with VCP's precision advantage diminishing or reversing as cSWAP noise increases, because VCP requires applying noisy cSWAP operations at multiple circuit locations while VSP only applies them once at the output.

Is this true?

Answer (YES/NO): NO